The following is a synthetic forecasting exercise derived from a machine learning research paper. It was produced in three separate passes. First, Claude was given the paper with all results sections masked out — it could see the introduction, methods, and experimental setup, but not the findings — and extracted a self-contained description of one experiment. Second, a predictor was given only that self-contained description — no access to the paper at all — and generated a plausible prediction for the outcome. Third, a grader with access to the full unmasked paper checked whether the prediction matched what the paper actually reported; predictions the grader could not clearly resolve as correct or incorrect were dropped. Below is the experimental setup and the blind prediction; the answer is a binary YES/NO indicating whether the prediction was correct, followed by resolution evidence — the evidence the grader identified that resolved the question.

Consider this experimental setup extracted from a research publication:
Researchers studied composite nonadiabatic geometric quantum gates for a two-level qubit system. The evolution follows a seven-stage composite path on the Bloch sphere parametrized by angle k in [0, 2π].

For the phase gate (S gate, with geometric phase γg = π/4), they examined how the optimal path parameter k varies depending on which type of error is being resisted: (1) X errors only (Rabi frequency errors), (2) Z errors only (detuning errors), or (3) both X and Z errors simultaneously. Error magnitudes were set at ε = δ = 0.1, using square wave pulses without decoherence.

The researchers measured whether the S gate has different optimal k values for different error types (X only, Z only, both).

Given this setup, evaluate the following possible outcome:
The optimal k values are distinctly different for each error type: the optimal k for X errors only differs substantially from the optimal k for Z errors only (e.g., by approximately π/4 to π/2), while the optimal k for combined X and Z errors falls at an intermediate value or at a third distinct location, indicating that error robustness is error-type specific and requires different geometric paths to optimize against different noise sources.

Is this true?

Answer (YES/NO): NO